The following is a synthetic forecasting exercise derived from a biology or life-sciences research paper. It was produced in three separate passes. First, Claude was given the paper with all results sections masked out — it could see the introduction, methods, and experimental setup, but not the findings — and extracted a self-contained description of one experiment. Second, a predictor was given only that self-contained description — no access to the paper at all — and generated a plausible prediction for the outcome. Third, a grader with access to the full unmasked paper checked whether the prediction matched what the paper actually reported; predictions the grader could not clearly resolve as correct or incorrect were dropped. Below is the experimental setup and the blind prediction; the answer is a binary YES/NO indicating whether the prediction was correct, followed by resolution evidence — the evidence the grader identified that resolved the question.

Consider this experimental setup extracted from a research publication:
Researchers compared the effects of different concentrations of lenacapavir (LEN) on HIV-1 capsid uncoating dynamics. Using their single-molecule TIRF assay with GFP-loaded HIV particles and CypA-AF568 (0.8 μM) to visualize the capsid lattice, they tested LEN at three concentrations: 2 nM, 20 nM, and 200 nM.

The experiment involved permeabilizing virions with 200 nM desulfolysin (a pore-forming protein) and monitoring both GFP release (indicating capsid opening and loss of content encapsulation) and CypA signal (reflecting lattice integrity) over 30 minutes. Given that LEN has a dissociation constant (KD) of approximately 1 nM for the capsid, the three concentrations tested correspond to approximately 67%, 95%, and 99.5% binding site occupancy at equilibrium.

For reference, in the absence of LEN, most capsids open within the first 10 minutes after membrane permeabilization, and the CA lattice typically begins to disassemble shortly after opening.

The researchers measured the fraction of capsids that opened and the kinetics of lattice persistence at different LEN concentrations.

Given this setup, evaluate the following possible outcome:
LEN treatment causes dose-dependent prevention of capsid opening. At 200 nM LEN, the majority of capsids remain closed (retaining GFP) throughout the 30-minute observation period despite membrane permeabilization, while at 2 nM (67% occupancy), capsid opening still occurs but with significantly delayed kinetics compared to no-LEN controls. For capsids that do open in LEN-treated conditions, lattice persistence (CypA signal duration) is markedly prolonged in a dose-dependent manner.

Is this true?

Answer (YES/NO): NO